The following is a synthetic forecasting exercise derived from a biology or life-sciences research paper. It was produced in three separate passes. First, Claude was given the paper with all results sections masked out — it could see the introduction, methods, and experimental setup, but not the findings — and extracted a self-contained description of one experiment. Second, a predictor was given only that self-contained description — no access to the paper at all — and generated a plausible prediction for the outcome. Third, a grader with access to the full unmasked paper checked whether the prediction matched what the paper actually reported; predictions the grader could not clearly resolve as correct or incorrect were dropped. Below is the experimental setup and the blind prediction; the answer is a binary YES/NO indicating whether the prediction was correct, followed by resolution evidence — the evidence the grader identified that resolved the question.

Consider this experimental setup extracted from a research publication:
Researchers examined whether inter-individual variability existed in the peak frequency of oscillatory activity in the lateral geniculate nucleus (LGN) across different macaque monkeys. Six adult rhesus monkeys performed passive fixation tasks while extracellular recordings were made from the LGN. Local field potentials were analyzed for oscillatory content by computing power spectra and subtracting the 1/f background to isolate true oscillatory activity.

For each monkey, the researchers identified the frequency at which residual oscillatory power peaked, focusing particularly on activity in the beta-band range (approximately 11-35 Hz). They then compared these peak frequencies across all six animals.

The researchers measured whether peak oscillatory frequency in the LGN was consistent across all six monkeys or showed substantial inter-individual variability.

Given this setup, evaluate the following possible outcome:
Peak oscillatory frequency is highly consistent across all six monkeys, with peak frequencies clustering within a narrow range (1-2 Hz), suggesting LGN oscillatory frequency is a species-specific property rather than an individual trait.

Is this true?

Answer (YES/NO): NO